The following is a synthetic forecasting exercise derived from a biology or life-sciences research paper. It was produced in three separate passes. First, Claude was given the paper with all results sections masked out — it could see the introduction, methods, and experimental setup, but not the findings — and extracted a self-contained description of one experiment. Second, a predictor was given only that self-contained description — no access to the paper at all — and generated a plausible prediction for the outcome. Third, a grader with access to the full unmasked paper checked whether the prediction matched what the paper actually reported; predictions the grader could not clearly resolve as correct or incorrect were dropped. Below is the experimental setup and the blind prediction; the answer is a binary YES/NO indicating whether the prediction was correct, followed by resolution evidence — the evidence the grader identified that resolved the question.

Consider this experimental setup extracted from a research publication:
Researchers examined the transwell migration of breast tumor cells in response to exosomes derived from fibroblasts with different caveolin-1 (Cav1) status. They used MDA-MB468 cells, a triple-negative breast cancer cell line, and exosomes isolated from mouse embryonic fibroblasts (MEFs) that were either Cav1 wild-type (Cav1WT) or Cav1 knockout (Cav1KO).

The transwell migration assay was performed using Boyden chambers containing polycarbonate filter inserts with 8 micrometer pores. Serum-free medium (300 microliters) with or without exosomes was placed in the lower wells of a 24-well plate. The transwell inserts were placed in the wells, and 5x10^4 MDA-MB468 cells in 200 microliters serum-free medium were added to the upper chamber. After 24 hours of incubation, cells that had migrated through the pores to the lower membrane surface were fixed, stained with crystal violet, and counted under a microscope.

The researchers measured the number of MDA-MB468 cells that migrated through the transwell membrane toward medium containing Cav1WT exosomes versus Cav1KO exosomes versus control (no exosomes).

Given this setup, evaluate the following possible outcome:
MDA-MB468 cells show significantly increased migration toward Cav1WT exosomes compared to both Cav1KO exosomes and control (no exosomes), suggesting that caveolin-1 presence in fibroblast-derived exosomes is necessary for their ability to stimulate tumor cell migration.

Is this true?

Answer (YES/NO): YES